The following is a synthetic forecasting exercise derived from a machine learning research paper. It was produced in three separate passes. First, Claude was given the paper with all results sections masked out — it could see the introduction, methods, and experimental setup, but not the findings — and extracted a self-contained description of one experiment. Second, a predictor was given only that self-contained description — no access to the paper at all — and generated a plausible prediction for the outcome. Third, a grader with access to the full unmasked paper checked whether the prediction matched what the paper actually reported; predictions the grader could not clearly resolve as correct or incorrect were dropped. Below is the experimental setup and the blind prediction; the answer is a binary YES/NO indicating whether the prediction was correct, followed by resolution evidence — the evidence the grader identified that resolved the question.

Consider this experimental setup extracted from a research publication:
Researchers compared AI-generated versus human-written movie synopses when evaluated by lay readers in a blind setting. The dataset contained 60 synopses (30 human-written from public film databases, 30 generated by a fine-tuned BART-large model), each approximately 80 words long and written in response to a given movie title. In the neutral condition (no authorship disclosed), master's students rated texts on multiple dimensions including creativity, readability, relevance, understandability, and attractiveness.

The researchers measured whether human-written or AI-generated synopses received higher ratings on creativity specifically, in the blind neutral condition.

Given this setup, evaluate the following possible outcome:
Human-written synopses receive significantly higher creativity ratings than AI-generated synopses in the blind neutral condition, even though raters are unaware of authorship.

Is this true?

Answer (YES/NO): NO